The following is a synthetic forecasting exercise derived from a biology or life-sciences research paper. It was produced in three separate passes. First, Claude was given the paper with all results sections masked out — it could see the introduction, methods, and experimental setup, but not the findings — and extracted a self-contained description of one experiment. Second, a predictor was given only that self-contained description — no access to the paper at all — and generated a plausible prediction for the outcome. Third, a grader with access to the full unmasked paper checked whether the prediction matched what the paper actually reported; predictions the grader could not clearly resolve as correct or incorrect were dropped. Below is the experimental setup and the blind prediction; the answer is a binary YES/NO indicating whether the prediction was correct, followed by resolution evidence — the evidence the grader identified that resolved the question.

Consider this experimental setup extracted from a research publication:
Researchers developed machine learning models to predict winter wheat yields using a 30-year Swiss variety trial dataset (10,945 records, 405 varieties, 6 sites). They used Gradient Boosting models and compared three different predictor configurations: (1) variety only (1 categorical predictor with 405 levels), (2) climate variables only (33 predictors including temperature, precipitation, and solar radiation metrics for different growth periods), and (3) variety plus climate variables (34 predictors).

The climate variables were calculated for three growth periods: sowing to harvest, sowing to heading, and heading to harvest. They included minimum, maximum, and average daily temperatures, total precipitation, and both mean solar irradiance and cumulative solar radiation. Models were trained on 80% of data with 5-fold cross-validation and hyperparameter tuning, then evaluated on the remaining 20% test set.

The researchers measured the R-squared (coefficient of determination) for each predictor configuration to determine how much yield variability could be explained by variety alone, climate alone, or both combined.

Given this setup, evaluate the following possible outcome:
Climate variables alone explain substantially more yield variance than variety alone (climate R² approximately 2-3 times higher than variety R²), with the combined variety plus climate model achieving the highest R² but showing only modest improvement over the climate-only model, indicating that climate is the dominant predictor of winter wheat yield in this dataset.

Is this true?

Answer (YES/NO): NO